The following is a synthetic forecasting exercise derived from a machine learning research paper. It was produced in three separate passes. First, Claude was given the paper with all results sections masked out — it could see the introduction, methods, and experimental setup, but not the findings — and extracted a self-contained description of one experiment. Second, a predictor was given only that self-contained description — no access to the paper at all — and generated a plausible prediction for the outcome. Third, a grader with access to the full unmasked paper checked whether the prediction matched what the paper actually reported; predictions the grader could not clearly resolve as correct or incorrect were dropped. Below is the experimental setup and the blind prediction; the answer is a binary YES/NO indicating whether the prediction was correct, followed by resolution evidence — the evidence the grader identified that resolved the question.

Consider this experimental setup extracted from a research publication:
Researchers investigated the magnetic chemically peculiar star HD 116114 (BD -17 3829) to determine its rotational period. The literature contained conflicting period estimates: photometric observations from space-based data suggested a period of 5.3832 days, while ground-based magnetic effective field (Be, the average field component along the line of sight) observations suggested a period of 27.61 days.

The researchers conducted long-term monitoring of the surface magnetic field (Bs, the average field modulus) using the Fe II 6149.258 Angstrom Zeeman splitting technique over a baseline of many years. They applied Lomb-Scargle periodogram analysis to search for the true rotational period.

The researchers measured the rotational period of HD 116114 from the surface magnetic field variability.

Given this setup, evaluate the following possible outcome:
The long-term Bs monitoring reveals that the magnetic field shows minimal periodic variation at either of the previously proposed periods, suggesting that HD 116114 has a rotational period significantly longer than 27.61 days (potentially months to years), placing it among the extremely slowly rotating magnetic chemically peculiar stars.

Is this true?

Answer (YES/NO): YES